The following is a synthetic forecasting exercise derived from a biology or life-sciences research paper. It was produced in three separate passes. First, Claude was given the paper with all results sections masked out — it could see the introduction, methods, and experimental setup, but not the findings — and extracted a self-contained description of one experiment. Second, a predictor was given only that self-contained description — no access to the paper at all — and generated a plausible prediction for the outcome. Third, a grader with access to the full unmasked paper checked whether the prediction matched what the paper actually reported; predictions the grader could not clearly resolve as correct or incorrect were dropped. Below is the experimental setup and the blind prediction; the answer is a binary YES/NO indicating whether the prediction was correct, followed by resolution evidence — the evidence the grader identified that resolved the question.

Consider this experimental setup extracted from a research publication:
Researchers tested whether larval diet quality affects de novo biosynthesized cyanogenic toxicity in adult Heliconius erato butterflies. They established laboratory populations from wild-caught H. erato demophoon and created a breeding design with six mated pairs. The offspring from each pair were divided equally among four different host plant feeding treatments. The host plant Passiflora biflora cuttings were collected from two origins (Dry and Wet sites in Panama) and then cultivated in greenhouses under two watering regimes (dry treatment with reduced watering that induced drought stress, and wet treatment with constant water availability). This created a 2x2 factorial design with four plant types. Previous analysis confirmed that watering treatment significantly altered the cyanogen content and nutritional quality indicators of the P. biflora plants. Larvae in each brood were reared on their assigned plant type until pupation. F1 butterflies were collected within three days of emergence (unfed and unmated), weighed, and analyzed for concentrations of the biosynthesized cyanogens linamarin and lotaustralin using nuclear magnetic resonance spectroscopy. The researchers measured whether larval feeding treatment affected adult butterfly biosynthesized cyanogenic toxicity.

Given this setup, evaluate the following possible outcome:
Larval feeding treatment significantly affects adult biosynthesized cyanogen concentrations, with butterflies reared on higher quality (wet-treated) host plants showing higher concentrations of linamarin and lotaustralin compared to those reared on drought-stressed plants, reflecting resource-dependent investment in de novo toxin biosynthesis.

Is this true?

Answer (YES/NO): NO